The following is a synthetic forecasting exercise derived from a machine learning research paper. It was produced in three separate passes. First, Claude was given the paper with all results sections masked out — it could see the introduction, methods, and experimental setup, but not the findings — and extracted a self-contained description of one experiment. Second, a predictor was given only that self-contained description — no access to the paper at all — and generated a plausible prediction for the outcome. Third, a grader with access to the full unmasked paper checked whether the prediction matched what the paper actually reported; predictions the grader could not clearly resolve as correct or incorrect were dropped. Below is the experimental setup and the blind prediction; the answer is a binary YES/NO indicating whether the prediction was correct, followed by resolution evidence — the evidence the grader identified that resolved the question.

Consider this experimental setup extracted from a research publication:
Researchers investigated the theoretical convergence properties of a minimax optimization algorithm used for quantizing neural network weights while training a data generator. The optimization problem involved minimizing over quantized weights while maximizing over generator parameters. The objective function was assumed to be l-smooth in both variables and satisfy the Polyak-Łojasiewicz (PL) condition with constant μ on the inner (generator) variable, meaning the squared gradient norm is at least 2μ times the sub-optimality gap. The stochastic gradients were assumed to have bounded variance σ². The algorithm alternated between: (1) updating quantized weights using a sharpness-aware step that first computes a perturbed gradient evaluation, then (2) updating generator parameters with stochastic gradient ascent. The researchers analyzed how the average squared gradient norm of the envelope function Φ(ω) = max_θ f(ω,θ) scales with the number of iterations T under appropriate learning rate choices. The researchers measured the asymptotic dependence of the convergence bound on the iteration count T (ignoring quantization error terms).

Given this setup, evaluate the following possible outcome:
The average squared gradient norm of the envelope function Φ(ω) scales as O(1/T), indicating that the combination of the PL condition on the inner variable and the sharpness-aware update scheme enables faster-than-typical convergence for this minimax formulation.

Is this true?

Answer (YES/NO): NO